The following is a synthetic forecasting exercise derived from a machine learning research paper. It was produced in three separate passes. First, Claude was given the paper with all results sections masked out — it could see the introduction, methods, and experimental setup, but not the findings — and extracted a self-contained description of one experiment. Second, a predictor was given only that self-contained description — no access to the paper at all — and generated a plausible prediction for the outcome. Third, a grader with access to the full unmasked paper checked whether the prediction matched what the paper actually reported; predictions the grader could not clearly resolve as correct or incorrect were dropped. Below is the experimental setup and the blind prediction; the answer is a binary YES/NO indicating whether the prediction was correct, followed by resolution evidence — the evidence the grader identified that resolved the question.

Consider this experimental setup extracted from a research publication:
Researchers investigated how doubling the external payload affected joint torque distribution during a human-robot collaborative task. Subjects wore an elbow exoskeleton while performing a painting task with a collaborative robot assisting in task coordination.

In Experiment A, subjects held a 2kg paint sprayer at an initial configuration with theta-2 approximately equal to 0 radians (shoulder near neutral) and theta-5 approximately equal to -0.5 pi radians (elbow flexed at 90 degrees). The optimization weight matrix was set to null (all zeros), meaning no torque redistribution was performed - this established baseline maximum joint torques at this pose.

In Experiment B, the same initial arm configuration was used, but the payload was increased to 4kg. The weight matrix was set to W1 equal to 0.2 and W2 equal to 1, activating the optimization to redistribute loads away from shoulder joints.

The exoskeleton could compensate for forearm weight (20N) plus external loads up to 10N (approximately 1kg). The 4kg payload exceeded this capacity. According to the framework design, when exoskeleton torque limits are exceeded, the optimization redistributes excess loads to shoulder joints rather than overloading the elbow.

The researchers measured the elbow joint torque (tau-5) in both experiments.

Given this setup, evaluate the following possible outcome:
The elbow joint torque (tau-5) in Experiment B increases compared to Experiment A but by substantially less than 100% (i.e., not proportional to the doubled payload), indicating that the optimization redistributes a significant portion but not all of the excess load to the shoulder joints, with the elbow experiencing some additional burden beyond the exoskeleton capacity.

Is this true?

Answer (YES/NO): NO